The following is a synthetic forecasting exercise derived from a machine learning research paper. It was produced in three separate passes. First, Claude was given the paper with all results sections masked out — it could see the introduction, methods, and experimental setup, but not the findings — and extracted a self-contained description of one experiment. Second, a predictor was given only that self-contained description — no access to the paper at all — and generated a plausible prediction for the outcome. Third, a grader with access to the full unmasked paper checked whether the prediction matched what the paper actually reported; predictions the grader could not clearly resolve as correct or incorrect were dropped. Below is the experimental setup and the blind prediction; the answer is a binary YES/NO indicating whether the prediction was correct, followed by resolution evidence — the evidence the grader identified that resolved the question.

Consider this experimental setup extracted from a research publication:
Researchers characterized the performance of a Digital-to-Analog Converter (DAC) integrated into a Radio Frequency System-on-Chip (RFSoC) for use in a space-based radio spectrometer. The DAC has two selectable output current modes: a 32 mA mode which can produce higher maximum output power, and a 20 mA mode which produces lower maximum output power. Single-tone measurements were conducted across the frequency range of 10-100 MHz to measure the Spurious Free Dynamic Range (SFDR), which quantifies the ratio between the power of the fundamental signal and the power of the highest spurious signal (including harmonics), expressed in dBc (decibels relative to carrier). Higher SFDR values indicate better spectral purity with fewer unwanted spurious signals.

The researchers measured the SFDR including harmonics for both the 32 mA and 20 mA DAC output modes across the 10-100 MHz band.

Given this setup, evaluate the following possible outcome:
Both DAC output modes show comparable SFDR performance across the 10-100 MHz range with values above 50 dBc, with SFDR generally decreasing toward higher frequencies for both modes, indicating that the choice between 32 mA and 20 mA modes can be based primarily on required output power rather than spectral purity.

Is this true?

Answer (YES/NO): NO